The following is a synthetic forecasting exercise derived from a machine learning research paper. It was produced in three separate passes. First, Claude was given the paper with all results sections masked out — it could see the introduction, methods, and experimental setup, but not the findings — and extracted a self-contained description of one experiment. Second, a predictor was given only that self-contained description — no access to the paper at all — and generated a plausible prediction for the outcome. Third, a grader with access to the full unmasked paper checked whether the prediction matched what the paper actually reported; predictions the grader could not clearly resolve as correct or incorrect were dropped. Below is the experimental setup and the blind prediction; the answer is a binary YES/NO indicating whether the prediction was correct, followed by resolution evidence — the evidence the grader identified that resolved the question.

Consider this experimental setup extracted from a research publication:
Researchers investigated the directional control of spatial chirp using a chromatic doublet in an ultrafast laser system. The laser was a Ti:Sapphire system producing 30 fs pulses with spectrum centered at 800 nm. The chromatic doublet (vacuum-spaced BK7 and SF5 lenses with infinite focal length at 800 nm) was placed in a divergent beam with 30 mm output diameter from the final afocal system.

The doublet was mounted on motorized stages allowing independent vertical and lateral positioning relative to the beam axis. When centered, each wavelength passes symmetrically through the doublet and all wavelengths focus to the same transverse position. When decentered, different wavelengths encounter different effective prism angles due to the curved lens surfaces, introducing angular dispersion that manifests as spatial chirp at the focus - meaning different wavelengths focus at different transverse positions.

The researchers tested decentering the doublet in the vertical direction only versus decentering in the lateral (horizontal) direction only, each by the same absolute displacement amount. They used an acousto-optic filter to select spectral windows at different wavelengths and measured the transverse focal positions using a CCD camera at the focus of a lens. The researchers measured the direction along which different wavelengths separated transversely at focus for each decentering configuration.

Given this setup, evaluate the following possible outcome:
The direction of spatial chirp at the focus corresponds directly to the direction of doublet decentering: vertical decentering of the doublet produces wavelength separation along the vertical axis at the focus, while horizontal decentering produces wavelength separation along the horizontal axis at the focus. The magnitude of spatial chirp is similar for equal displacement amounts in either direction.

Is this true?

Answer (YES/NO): YES